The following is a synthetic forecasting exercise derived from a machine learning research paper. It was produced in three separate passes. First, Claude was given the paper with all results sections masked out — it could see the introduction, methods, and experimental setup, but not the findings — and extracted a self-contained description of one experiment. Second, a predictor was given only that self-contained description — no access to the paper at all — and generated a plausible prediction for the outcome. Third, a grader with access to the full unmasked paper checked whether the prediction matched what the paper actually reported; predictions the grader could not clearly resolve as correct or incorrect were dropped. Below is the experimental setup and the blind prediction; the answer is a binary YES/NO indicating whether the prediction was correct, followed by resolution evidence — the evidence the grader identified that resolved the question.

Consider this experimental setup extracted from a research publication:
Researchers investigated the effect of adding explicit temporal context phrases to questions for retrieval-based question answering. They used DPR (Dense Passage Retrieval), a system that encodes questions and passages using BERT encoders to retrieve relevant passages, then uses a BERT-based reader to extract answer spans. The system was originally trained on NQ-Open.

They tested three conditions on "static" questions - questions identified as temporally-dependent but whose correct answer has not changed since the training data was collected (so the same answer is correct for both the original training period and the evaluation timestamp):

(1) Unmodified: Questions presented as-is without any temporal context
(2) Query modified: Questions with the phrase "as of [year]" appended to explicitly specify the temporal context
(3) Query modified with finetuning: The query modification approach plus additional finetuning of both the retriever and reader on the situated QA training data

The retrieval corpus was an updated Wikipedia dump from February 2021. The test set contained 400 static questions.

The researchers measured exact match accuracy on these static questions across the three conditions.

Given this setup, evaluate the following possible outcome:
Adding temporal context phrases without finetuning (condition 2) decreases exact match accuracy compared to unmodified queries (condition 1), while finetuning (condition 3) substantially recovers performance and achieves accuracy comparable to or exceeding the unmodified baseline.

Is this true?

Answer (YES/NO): NO